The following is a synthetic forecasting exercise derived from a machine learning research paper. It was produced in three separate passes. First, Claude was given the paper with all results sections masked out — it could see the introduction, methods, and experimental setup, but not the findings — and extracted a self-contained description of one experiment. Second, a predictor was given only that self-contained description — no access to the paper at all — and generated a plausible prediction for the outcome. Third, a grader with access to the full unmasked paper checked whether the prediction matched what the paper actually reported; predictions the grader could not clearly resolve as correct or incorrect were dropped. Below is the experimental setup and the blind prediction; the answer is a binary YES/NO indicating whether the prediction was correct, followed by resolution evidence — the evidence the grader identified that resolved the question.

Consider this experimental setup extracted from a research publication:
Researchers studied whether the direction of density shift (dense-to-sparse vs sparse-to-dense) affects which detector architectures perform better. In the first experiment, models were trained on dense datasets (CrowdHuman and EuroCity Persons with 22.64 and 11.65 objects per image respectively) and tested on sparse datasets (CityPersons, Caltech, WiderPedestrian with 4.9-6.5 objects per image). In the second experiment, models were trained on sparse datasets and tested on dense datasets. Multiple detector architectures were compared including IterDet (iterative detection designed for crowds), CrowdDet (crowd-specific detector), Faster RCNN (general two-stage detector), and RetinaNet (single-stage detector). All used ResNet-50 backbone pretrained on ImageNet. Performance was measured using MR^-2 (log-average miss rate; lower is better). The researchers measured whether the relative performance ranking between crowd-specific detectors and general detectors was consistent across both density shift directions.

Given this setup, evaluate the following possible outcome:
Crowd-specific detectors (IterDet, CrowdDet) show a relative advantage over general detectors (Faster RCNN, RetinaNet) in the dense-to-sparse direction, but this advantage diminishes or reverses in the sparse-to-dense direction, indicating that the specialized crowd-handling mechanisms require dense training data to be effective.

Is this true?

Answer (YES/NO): NO